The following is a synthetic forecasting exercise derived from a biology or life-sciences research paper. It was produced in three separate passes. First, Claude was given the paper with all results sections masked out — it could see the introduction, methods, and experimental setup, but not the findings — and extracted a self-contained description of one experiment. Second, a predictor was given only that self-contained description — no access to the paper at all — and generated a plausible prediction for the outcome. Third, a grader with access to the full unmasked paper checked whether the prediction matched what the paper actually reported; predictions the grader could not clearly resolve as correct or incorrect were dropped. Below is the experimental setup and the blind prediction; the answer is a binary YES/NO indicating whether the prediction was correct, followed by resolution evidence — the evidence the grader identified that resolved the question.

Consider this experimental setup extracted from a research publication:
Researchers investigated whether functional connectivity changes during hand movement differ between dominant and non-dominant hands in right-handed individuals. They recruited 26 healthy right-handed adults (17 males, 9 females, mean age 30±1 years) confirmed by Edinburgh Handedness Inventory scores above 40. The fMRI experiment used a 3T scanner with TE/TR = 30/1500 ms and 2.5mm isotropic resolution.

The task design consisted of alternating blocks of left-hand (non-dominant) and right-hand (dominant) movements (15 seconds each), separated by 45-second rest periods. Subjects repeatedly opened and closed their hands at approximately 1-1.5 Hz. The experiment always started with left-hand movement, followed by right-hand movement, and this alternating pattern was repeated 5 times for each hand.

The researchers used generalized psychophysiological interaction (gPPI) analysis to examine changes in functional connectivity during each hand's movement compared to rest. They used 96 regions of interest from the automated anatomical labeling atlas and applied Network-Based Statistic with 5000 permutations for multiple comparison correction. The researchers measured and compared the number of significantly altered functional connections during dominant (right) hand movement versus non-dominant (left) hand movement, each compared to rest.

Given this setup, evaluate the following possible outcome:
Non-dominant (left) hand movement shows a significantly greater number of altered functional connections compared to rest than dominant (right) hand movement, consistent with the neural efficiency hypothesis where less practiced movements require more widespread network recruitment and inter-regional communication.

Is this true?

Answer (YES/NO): YES